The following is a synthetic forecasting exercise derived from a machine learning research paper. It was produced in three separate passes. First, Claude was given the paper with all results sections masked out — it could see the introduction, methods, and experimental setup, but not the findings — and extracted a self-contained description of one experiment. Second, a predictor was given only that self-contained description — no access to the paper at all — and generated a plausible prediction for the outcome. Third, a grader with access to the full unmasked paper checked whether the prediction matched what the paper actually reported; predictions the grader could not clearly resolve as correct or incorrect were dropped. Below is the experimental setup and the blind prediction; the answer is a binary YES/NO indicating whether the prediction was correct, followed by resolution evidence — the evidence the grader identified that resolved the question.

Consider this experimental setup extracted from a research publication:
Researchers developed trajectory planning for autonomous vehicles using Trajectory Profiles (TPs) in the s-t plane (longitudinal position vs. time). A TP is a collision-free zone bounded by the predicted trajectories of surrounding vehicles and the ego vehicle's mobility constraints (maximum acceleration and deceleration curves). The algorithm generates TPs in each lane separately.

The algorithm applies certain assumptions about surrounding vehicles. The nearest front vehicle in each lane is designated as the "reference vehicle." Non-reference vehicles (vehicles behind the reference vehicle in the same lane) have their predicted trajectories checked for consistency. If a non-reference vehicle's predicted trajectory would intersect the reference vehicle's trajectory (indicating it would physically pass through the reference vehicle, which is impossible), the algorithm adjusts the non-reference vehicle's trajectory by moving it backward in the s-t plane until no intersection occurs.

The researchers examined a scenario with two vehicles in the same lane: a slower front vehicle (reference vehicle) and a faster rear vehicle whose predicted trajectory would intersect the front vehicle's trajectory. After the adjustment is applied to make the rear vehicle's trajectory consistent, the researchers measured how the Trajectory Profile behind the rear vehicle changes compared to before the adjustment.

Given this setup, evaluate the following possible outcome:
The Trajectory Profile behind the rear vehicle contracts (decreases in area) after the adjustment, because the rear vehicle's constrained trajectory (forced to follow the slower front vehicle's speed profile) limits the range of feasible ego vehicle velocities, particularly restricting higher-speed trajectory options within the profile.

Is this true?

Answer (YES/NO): YES